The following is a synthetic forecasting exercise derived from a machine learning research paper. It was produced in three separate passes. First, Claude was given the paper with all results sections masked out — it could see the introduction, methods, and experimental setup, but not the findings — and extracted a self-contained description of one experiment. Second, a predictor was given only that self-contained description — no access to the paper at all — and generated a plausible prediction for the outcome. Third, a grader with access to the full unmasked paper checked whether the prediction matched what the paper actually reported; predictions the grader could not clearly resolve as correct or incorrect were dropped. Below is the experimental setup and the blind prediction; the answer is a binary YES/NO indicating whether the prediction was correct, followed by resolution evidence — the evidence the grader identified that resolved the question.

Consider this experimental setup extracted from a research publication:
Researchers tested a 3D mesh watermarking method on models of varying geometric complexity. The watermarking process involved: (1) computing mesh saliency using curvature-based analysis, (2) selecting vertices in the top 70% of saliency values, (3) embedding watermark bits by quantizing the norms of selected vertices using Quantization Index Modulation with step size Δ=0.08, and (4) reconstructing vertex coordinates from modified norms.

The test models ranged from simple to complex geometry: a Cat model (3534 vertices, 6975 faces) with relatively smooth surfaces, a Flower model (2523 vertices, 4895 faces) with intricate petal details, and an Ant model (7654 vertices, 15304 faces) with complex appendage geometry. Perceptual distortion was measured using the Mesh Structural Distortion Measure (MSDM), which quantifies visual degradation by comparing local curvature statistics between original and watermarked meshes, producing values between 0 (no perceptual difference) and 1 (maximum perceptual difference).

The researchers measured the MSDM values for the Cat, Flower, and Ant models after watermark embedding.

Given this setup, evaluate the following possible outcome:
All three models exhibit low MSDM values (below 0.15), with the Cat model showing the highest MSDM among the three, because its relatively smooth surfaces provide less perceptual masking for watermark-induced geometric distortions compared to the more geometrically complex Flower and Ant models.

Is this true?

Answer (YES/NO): NO